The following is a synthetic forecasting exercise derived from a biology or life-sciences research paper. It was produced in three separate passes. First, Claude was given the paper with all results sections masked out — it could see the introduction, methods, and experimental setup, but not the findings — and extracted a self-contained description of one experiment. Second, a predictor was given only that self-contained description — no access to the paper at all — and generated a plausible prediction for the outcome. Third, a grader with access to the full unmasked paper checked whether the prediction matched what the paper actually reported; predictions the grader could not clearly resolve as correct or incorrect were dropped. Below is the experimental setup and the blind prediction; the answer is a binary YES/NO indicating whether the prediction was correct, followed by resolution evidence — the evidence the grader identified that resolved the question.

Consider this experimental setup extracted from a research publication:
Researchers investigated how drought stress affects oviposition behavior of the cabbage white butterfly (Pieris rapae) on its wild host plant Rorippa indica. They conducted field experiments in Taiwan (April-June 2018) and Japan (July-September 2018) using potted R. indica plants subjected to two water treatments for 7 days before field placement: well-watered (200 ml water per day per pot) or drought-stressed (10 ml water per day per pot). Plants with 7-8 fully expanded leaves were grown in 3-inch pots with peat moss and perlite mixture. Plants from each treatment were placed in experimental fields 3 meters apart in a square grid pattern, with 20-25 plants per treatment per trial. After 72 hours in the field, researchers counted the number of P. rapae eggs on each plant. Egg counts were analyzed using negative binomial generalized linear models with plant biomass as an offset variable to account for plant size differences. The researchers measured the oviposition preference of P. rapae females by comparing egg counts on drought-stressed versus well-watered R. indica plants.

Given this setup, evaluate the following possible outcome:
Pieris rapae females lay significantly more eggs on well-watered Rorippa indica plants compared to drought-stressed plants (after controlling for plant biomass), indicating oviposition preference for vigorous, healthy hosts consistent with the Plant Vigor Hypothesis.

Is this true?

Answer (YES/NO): YES